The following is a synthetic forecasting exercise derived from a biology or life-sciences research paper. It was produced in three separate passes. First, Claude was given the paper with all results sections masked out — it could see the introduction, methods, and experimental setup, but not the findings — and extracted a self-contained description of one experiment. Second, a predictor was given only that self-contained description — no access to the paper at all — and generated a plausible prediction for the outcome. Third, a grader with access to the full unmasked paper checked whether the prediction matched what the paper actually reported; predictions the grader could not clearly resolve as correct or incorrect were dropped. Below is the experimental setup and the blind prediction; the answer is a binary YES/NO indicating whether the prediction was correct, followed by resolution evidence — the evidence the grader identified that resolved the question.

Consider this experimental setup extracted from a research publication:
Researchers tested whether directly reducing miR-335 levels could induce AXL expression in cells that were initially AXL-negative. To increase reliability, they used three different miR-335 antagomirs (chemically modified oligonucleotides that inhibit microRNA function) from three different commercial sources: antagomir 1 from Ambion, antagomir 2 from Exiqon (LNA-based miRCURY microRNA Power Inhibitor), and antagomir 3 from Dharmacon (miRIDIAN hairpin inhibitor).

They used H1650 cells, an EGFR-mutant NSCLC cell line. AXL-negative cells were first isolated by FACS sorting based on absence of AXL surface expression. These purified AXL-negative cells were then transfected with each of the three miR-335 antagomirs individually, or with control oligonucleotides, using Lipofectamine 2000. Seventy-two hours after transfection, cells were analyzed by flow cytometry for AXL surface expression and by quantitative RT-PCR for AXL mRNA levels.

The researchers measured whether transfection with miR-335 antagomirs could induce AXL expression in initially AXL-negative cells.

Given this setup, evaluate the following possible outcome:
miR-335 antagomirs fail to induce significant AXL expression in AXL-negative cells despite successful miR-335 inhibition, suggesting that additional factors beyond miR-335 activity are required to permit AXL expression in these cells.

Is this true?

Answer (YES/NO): NO